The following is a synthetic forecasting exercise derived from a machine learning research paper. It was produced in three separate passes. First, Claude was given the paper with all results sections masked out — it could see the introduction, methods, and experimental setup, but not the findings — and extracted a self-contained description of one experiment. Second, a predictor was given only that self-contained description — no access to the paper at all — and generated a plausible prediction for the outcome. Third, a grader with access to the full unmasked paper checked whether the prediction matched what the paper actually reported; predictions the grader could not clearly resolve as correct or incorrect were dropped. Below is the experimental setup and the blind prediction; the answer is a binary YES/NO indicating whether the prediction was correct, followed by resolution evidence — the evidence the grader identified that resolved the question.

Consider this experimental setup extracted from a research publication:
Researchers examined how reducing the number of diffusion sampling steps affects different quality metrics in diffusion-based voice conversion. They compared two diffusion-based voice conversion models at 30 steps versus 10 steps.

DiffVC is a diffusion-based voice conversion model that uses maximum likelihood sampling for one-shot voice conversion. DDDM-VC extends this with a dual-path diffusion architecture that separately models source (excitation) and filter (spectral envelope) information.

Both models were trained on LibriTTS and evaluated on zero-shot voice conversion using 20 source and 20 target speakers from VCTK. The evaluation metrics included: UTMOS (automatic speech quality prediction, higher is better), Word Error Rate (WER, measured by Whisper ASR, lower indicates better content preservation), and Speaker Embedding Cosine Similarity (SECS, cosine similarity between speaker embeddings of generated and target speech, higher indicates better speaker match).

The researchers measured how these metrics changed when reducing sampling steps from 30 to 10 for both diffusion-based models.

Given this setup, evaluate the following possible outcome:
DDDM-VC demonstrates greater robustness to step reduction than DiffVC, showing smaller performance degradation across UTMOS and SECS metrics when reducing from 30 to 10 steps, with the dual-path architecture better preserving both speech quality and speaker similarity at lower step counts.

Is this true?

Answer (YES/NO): NO